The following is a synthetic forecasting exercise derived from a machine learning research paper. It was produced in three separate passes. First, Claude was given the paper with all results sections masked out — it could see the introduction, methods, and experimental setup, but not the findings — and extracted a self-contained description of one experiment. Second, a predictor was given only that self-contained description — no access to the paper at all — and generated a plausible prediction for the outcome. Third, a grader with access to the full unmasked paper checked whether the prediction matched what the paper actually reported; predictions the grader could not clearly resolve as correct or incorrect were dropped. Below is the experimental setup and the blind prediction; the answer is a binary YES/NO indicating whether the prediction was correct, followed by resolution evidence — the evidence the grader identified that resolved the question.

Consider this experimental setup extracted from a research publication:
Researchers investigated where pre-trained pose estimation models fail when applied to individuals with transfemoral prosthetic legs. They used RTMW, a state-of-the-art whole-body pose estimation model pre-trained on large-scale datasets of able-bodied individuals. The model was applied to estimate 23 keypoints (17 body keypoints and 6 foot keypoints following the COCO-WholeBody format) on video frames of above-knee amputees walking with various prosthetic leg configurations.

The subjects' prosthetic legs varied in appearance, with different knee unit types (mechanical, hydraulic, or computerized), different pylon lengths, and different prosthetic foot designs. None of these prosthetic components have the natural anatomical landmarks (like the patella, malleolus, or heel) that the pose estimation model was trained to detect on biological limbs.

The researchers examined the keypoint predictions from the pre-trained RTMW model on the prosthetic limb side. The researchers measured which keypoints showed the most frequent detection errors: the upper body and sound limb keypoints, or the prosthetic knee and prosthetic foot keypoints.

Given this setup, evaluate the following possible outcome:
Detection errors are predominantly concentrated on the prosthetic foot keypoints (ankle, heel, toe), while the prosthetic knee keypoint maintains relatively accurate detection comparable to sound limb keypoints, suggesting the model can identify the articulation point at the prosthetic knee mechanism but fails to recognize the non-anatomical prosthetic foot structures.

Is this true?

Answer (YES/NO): NO